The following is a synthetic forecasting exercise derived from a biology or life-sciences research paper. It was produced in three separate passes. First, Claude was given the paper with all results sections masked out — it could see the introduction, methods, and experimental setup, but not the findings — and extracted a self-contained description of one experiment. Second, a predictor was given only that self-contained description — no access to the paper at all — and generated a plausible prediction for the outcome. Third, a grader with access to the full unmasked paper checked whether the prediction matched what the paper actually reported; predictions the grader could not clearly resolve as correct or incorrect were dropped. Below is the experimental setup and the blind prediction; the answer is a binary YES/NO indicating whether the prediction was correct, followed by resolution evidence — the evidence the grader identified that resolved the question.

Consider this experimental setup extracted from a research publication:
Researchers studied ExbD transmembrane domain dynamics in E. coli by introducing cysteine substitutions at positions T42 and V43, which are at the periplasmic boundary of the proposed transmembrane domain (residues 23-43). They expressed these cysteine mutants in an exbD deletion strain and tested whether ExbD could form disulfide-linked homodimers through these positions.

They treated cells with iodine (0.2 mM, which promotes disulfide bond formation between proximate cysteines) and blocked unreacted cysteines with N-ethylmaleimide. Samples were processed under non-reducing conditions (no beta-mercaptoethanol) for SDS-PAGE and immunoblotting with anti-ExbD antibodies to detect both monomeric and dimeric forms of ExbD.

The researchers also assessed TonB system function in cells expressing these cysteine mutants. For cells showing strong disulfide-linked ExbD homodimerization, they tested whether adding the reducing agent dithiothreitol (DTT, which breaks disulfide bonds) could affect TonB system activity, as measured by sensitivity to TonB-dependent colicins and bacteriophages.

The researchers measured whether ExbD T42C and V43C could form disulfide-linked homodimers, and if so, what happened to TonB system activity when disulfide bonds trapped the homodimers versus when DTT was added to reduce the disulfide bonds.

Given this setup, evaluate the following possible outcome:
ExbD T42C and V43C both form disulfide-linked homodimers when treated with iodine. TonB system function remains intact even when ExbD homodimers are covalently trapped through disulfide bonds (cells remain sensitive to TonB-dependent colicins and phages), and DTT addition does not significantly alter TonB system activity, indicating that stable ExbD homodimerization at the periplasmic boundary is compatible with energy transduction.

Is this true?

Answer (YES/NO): NO